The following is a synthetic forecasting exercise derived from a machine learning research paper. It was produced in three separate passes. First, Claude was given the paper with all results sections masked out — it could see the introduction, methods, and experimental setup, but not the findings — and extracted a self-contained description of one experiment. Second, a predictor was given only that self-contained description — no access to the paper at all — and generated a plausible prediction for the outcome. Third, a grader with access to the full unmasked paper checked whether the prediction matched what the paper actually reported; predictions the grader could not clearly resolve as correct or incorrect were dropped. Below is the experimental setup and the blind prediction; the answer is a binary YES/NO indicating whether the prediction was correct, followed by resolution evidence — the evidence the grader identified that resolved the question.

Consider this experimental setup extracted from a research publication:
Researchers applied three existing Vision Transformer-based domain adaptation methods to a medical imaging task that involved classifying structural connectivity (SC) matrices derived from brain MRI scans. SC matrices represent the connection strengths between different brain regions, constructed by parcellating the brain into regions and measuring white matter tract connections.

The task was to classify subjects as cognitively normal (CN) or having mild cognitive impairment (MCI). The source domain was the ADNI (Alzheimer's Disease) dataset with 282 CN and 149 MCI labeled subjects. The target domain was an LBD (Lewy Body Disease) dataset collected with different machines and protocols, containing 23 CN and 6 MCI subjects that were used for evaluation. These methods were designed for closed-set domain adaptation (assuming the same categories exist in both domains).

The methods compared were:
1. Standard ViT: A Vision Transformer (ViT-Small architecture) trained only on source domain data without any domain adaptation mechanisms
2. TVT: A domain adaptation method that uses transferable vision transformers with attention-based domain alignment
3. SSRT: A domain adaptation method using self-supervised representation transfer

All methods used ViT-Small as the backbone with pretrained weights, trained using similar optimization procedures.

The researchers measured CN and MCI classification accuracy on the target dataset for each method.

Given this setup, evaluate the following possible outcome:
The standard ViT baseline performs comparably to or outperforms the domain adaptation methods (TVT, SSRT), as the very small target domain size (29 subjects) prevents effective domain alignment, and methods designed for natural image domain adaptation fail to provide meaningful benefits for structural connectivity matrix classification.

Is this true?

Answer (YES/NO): NO